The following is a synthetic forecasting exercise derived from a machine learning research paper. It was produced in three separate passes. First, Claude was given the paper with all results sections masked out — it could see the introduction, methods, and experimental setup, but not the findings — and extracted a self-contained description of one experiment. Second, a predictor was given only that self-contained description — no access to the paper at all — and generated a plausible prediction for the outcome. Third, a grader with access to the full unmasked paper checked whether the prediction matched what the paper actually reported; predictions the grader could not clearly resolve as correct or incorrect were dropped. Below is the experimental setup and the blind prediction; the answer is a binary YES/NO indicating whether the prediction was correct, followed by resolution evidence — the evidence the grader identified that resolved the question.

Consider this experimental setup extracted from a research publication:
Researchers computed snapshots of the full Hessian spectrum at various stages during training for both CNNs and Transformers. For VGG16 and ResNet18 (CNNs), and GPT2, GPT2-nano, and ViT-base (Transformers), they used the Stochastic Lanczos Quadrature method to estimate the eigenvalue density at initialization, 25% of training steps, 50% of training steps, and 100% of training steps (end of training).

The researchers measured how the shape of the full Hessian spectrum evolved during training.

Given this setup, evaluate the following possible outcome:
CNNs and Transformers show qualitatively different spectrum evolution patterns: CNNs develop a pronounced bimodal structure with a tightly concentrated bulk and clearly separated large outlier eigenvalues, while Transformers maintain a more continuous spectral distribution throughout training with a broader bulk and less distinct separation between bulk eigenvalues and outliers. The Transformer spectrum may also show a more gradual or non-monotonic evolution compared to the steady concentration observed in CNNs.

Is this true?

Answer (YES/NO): NO